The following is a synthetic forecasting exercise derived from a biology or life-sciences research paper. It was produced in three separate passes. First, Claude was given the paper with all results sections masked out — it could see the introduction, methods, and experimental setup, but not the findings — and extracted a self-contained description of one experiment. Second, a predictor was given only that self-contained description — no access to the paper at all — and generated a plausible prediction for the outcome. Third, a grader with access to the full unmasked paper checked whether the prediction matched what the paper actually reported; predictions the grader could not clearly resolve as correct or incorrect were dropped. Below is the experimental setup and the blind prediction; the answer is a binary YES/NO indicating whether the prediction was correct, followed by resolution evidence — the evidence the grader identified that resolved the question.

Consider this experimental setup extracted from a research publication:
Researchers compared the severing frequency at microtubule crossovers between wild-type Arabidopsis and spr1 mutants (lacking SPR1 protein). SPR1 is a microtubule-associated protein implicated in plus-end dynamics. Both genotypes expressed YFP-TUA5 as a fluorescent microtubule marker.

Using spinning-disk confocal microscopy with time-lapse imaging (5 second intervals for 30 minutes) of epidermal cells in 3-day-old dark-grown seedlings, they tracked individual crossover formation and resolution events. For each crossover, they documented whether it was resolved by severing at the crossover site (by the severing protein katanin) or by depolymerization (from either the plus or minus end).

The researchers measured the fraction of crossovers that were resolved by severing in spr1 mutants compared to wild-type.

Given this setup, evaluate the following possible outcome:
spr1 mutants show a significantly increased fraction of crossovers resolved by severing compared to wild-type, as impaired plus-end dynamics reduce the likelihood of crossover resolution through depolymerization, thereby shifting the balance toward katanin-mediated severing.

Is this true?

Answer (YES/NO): NO